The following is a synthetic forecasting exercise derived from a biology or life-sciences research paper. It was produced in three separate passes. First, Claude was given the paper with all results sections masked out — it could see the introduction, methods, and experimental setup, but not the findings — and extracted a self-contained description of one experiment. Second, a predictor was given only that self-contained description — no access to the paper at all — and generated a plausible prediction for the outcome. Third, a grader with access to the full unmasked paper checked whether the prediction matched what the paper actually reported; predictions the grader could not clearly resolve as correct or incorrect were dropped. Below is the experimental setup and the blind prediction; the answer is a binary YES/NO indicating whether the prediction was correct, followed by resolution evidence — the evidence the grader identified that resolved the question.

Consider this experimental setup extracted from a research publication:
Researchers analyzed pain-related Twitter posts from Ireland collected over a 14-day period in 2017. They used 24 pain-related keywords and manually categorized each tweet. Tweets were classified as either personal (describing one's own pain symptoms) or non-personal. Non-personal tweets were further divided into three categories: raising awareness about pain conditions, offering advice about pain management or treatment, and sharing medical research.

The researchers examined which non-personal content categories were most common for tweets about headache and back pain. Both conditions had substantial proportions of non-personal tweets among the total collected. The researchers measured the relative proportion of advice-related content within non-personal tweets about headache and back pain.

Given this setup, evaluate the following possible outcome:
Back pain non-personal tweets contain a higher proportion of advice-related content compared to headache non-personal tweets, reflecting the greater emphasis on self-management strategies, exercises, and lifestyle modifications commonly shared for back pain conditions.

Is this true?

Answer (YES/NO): YES